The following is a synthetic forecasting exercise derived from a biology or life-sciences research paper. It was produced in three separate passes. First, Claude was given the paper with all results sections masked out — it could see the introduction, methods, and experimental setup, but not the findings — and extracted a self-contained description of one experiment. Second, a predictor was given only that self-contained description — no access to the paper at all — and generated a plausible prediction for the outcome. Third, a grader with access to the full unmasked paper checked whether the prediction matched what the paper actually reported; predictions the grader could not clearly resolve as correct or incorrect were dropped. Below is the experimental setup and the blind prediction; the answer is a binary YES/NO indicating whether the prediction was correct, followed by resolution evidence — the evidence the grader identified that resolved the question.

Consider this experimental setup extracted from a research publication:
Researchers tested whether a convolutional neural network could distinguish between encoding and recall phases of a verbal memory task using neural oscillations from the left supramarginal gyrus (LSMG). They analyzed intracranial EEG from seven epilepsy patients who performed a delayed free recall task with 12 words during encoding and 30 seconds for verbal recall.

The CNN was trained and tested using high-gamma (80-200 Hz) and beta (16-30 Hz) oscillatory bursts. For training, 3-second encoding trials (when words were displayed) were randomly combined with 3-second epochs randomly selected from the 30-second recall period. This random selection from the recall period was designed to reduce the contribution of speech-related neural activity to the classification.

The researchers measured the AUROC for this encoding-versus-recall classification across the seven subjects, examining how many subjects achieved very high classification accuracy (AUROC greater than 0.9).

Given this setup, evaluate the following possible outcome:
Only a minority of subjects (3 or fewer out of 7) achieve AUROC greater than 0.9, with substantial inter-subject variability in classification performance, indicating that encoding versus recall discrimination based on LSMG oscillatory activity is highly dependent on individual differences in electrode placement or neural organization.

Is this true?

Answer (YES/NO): YES